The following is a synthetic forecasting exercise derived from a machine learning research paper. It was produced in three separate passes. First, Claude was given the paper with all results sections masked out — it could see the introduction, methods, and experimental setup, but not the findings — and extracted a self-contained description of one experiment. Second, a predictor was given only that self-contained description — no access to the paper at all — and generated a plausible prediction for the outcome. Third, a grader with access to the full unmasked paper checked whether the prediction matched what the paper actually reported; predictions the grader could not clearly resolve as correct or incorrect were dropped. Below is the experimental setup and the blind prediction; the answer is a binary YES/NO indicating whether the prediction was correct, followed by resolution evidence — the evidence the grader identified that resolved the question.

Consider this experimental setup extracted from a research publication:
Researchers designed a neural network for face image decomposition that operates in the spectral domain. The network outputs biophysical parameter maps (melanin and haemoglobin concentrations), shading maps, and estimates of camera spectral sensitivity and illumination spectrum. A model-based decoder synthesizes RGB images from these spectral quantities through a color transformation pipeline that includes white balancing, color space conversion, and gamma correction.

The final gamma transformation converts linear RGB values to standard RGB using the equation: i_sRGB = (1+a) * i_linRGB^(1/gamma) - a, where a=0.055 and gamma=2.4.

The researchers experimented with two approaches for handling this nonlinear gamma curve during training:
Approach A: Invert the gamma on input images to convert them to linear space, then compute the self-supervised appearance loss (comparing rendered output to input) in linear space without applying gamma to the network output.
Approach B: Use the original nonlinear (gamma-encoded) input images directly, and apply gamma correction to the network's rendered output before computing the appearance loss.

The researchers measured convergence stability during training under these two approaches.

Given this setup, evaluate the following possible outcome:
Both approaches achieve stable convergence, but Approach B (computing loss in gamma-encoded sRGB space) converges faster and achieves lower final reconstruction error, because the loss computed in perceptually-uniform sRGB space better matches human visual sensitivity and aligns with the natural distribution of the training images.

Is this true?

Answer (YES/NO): NO